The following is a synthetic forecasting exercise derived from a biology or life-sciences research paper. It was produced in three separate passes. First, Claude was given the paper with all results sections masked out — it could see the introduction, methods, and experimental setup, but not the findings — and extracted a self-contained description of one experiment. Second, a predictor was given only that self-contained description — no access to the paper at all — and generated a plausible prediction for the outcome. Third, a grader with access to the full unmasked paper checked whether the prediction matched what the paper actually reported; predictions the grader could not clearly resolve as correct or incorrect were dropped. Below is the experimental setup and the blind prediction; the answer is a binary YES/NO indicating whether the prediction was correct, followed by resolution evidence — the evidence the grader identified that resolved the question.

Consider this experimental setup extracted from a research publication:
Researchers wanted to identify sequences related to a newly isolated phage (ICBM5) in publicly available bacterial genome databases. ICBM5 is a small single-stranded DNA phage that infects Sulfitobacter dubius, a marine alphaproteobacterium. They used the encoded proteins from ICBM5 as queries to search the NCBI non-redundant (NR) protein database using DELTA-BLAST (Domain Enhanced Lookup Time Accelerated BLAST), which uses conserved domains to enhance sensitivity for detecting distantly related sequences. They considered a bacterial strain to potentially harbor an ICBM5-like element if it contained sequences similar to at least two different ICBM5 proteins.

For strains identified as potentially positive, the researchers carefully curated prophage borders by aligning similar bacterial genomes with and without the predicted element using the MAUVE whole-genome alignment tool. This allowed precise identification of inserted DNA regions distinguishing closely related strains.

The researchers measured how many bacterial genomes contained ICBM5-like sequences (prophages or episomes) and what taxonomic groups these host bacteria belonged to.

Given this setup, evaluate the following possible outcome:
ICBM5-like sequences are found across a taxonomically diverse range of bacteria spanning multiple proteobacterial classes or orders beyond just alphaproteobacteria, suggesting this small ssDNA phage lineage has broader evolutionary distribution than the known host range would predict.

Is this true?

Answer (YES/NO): YES